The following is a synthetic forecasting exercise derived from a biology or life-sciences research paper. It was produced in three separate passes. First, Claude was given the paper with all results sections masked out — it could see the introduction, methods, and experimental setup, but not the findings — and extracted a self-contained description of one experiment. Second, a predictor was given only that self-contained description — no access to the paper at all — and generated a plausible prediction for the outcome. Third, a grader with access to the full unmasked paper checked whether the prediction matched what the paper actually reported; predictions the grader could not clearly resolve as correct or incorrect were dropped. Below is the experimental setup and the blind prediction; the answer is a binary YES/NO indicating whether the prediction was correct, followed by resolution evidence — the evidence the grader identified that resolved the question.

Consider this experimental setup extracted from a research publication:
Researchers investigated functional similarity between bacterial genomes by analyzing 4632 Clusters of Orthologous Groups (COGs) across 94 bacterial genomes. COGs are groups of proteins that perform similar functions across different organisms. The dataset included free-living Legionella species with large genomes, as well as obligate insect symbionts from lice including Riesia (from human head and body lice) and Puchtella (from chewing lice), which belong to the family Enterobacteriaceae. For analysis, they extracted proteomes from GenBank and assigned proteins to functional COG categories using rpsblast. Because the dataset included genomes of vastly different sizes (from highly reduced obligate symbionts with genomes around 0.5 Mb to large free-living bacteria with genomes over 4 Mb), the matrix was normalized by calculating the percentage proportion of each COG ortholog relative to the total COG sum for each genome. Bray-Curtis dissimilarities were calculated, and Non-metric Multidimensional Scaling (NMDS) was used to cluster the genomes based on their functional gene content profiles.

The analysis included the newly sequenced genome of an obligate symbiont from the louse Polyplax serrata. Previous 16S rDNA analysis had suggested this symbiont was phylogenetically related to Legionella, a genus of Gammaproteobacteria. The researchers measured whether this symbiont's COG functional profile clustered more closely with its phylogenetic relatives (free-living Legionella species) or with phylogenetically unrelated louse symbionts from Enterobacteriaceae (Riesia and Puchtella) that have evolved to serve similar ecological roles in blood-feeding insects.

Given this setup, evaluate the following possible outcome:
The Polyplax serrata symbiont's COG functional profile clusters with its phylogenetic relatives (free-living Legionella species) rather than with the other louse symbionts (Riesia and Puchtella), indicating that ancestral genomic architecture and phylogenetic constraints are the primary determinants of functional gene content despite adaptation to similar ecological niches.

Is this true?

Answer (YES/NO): NO